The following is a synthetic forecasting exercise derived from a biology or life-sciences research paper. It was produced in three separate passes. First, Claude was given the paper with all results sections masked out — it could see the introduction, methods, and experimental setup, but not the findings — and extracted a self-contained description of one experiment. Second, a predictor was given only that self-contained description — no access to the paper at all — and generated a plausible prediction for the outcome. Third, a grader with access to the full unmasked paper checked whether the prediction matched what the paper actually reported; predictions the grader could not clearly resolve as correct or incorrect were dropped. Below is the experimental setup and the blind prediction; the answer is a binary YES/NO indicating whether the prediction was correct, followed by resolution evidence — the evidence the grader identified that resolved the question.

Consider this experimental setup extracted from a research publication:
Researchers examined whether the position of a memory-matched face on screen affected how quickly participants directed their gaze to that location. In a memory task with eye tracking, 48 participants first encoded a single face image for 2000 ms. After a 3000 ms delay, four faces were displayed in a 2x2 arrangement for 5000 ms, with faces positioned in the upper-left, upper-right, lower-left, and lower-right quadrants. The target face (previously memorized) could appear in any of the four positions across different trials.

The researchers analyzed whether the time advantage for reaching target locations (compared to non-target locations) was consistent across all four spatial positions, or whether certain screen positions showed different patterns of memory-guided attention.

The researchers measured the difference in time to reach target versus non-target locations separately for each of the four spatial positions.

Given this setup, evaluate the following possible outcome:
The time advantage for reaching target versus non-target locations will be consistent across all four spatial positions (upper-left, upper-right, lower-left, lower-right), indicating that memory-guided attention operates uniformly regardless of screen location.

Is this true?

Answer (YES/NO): YES